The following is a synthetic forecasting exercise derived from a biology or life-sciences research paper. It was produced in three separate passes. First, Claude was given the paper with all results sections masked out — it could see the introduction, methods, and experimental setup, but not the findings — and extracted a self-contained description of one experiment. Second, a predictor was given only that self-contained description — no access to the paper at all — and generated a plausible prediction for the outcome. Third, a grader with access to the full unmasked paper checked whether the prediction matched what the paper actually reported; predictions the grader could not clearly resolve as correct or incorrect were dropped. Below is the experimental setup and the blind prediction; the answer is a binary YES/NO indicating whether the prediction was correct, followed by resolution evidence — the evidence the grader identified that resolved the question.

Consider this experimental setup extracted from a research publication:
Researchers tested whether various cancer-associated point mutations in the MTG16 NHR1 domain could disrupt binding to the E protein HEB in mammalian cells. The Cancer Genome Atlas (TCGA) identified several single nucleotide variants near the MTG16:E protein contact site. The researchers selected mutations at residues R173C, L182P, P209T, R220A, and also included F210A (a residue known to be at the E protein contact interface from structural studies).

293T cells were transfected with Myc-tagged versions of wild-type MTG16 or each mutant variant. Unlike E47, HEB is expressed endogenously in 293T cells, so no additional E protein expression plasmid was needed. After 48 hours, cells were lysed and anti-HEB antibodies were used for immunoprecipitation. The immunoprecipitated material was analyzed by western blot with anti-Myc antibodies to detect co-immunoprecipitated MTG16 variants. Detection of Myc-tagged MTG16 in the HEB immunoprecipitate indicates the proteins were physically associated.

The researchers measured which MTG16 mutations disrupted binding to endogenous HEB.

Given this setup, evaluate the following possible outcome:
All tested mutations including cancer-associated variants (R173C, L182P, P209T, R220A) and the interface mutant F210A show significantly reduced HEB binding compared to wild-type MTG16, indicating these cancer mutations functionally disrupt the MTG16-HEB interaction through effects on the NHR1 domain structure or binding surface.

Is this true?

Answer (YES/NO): NO